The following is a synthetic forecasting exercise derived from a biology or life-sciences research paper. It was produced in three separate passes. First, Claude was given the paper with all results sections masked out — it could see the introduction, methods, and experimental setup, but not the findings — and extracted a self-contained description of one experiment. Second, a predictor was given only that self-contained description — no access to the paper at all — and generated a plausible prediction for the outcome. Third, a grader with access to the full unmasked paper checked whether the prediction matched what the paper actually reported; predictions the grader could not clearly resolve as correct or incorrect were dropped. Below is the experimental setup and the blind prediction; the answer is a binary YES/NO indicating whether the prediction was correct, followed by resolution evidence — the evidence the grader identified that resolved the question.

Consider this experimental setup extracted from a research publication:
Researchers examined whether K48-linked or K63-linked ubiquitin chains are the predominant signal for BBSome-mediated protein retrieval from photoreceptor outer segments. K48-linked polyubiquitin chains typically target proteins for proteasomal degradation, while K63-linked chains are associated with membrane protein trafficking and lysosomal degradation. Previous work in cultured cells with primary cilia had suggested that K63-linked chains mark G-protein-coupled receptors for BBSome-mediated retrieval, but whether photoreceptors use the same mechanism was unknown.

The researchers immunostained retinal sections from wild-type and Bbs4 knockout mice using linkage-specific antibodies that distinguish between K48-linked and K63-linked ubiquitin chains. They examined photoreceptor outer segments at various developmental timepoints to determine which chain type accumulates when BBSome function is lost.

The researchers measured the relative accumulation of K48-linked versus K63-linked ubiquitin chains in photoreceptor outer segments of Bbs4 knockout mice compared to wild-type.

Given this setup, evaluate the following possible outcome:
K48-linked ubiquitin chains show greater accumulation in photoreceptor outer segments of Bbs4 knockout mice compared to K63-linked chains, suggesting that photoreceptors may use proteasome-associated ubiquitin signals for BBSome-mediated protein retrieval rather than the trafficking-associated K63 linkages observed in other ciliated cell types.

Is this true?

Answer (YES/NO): NO